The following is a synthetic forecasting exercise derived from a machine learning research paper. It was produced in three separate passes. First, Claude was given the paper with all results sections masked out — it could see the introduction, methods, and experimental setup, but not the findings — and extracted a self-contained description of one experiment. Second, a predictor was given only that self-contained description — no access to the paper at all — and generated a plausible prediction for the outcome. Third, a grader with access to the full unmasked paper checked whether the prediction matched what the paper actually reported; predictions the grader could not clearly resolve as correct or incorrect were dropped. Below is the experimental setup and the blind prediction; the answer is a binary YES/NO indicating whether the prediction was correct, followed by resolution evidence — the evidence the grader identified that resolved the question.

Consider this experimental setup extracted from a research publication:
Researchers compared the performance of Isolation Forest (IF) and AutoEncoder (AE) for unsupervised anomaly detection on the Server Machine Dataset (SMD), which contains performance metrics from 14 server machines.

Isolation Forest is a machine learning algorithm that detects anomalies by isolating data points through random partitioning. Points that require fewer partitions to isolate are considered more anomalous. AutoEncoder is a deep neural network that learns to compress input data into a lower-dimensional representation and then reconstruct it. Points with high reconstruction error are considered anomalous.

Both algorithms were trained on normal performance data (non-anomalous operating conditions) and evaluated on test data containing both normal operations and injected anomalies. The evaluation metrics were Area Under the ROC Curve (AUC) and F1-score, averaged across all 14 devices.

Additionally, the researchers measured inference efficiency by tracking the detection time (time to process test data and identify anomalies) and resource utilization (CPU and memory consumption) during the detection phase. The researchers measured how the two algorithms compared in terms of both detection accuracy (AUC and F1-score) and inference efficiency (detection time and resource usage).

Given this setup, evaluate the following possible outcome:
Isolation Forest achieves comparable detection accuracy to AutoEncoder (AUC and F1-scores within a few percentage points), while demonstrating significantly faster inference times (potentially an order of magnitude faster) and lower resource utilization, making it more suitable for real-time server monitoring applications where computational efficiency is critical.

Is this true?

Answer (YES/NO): NO